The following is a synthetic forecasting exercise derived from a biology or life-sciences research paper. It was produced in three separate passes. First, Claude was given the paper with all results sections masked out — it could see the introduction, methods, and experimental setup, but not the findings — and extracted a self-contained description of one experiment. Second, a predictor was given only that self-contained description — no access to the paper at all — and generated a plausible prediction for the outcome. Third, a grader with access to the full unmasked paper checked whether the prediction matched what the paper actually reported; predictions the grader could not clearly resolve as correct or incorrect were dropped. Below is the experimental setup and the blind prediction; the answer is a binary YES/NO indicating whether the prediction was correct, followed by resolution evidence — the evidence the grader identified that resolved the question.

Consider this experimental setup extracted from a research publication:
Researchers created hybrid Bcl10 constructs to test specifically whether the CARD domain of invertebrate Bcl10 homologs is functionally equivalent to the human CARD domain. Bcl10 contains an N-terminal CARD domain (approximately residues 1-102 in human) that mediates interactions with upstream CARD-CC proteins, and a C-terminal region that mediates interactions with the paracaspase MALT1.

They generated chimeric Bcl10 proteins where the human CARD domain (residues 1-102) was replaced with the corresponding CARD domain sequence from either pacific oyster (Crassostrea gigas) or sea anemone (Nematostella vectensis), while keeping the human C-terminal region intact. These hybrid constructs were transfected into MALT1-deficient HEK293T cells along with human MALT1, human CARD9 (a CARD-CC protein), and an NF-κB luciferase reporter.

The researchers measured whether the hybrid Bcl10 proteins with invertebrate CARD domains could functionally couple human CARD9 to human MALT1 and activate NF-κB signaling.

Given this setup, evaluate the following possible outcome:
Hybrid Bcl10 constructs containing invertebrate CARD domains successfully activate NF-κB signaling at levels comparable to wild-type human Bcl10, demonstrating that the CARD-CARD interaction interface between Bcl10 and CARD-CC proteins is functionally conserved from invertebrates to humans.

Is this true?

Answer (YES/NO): NO